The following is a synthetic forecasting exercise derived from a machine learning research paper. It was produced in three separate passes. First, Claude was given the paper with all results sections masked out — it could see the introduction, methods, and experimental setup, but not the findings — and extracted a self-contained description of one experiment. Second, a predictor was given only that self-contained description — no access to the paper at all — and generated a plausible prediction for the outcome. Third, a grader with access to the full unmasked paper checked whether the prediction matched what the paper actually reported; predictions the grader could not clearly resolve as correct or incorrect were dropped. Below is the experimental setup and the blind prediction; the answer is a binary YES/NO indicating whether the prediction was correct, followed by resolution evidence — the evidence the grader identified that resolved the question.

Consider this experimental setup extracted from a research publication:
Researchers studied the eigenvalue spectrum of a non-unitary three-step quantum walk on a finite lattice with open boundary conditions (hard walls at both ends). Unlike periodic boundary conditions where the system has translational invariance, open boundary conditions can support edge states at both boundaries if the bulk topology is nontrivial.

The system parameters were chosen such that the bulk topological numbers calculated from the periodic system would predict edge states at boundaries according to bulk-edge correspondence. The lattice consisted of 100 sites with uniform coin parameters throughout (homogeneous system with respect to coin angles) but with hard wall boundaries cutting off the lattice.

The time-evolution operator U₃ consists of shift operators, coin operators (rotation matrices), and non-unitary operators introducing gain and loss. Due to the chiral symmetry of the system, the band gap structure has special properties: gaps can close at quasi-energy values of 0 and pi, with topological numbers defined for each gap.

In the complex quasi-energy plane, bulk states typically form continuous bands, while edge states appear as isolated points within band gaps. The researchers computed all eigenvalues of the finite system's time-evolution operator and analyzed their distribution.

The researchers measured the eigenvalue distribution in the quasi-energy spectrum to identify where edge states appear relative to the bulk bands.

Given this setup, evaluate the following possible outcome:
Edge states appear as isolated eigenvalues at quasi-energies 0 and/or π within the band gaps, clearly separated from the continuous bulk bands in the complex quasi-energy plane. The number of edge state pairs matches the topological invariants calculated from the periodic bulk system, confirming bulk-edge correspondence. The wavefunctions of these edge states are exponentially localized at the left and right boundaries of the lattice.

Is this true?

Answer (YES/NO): YES